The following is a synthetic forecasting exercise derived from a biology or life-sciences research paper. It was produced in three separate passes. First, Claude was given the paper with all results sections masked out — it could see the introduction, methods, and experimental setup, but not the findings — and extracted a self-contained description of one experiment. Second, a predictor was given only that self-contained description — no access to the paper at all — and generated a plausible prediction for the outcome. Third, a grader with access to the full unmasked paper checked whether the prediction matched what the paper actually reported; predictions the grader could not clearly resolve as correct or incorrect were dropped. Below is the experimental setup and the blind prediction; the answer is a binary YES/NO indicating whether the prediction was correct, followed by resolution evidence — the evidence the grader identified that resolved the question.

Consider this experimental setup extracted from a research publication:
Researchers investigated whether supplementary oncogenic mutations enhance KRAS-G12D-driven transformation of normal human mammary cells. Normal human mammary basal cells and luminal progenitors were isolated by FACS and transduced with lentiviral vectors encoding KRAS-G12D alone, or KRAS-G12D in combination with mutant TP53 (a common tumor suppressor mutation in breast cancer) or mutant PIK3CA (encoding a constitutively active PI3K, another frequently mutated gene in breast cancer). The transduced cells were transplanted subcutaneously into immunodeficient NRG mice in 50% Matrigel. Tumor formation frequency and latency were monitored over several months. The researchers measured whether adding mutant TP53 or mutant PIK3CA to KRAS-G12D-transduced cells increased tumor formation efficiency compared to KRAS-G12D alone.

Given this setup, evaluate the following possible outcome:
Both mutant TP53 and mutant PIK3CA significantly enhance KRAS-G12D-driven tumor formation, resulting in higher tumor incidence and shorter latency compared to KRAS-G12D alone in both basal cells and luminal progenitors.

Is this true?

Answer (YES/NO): NO